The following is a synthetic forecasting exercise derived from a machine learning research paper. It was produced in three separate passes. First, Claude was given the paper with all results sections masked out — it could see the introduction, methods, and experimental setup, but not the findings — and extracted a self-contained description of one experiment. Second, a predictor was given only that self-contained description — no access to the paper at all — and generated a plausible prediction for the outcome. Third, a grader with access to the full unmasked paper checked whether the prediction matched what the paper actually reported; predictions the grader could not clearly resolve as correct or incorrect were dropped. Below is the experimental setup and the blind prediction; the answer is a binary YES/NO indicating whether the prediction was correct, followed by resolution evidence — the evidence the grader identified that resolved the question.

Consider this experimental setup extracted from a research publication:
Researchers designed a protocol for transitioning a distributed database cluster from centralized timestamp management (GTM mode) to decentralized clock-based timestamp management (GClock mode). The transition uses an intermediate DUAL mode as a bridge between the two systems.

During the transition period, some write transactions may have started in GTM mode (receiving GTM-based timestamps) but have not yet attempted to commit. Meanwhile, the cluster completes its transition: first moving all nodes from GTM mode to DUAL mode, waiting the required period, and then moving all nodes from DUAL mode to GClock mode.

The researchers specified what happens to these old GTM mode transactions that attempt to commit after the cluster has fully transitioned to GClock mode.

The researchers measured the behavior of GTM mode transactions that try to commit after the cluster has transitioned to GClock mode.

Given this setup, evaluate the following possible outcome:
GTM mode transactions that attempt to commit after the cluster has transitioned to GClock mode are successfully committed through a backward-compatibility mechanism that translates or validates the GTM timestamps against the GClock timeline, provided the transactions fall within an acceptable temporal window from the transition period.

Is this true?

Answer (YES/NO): NO